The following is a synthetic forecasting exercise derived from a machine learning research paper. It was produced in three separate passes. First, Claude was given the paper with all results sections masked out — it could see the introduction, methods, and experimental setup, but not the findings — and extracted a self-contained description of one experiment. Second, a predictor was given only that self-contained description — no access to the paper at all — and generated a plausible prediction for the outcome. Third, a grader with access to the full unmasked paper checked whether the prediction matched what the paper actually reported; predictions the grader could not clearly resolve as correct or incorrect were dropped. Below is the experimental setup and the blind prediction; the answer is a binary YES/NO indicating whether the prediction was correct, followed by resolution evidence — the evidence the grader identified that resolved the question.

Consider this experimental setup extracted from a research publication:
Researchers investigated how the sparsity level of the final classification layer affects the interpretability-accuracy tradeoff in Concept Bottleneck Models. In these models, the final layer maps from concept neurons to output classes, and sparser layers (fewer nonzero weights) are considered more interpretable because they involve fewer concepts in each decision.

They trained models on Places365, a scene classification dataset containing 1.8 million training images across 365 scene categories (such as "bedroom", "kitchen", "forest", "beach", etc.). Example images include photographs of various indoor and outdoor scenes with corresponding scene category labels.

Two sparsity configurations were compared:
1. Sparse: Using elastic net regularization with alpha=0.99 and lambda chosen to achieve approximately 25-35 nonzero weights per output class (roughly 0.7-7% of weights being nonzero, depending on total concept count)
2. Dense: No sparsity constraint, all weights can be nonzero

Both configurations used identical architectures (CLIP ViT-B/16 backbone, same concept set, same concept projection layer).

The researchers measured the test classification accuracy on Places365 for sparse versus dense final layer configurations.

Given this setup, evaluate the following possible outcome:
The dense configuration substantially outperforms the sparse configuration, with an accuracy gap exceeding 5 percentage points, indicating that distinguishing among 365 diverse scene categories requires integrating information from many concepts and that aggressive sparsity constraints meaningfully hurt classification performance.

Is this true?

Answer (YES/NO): YES